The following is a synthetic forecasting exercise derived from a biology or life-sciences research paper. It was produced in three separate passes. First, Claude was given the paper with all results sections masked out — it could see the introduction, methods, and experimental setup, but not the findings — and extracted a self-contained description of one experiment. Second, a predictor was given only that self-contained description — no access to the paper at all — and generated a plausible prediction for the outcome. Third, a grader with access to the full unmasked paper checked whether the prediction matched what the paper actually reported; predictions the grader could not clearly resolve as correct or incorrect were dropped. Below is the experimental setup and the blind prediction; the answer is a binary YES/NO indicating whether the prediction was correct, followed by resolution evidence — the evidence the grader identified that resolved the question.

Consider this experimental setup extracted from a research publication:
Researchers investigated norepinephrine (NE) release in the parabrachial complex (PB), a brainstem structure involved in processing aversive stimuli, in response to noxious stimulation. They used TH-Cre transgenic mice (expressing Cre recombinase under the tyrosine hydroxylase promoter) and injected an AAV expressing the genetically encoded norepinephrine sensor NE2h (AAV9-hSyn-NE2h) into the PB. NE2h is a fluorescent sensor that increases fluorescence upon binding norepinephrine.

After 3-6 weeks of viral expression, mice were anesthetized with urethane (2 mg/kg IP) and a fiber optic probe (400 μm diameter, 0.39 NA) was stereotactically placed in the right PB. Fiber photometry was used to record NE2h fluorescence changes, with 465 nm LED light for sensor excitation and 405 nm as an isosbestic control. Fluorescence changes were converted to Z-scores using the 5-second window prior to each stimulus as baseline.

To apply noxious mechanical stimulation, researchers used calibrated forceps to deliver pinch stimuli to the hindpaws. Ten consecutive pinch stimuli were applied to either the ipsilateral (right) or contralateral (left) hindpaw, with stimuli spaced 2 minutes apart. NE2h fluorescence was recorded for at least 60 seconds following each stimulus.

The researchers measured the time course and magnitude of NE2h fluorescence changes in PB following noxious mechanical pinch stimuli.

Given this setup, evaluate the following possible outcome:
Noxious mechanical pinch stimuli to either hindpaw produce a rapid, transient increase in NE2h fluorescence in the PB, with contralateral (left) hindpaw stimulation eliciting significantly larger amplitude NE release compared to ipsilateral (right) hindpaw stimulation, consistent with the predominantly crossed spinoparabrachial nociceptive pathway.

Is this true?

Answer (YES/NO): NO